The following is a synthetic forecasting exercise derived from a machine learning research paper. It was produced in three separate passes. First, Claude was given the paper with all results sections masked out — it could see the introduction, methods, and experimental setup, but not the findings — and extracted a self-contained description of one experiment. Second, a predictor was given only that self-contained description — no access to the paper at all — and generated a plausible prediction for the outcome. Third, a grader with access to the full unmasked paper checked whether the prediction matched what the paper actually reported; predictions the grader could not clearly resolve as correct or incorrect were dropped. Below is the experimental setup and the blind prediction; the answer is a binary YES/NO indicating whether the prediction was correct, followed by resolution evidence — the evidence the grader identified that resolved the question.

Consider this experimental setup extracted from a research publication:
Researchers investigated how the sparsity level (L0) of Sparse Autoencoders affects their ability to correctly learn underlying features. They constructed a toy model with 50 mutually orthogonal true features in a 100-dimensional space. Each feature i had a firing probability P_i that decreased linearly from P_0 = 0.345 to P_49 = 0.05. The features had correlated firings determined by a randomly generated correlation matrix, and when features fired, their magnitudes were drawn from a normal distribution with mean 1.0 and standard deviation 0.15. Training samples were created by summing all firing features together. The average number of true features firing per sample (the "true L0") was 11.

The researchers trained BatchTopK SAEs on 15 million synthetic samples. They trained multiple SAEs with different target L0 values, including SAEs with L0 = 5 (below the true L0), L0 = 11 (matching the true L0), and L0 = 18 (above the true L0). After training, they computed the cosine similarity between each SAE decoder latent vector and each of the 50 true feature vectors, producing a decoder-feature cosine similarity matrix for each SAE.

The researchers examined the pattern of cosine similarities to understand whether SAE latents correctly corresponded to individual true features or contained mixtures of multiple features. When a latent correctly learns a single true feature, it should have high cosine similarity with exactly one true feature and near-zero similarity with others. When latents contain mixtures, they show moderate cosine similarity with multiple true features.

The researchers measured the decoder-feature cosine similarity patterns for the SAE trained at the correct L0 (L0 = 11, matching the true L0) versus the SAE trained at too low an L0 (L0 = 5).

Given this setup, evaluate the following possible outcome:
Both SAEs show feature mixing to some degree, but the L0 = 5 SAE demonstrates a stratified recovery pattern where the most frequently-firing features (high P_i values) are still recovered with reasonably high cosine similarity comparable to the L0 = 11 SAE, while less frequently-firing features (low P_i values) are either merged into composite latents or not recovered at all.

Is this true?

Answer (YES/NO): NO